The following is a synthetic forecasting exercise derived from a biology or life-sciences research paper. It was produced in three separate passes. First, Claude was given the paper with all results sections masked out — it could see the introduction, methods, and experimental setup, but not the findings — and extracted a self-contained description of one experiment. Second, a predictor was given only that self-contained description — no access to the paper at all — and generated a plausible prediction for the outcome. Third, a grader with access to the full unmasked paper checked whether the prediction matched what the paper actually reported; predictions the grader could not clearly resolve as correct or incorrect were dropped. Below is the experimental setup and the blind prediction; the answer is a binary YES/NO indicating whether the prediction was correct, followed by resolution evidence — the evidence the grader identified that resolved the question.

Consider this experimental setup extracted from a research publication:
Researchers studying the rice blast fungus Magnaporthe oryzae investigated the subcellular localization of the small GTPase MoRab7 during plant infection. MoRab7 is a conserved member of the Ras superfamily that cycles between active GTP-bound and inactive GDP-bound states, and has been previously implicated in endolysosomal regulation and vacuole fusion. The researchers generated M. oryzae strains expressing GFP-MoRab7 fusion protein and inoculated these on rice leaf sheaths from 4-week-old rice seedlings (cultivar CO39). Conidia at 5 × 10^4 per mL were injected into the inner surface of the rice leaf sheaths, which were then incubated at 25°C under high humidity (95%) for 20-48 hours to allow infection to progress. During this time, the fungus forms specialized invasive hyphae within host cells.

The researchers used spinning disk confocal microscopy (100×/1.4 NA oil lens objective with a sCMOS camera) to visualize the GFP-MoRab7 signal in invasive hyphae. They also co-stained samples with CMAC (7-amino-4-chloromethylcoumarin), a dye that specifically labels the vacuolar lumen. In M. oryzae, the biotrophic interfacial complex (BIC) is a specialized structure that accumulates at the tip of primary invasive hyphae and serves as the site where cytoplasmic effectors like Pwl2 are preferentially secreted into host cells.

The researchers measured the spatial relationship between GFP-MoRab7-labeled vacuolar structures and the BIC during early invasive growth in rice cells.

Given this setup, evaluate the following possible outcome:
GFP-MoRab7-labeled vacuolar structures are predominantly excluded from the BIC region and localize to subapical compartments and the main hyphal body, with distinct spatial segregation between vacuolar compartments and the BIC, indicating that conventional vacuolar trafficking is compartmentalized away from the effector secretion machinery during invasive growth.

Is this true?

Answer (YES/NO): NO